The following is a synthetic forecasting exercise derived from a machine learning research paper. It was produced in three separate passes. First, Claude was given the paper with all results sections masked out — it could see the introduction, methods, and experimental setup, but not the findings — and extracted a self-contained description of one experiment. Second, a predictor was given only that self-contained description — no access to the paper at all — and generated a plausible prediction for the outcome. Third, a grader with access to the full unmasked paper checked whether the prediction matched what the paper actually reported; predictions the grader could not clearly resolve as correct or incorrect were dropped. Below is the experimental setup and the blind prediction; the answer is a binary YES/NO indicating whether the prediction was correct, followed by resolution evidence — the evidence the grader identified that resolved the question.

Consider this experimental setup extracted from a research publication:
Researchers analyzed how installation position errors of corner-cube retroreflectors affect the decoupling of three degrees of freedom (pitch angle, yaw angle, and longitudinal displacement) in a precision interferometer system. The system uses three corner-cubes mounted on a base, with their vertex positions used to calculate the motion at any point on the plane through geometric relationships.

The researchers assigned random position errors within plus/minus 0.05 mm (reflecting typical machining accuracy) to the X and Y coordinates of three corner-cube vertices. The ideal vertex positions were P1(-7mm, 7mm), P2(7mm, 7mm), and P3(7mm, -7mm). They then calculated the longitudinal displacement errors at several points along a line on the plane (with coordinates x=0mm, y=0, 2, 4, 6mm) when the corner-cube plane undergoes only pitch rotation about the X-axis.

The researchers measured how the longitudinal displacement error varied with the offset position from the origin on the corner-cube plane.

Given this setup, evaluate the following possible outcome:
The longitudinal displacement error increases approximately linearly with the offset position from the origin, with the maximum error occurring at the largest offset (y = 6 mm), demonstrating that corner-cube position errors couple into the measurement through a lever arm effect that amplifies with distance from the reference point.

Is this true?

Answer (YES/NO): YES